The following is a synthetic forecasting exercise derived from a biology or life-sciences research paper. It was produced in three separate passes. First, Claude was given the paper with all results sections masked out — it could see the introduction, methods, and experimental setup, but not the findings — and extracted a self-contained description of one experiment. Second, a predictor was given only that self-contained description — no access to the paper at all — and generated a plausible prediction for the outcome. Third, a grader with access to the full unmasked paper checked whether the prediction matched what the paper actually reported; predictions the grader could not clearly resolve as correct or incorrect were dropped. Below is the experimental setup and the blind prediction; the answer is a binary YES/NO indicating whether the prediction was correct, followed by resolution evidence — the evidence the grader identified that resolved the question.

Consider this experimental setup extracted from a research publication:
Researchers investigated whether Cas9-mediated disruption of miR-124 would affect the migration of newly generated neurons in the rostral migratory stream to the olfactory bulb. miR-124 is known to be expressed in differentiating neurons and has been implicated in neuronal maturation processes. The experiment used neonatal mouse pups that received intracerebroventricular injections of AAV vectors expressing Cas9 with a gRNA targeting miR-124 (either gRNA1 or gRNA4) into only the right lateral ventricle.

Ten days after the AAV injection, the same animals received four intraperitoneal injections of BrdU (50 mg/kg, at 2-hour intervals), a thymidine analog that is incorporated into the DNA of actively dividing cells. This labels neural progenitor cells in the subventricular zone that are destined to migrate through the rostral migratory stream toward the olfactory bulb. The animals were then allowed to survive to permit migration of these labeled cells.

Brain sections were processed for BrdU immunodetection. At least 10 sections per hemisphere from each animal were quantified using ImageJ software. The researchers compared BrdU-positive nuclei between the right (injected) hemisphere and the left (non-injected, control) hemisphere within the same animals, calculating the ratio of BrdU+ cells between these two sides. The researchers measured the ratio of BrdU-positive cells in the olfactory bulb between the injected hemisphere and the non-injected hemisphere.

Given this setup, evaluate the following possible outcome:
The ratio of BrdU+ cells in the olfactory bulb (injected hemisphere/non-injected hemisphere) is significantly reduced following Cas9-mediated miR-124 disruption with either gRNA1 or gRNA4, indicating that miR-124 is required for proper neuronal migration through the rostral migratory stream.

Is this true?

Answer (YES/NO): NO